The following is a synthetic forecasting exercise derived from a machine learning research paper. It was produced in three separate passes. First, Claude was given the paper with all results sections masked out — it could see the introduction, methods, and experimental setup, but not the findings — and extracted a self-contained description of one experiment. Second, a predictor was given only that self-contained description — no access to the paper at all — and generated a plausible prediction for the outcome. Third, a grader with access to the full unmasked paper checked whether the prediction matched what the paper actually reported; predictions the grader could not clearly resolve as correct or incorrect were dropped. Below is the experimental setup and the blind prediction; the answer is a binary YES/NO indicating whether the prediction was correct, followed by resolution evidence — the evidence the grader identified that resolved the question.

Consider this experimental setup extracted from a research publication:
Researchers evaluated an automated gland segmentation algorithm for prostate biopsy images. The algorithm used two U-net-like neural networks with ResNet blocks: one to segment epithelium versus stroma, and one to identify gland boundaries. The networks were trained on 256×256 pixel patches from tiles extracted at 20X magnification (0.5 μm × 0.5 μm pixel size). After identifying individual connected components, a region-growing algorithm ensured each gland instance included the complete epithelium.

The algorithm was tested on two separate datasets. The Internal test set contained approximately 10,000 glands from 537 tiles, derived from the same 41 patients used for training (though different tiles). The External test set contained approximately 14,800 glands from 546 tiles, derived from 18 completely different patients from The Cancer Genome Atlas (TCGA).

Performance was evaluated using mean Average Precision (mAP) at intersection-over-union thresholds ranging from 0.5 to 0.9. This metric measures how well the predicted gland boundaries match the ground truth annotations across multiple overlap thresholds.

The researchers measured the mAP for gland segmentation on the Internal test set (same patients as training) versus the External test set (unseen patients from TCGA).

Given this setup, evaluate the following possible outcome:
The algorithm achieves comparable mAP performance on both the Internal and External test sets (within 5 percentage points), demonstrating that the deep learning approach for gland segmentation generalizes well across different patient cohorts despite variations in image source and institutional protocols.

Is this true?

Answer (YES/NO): NO